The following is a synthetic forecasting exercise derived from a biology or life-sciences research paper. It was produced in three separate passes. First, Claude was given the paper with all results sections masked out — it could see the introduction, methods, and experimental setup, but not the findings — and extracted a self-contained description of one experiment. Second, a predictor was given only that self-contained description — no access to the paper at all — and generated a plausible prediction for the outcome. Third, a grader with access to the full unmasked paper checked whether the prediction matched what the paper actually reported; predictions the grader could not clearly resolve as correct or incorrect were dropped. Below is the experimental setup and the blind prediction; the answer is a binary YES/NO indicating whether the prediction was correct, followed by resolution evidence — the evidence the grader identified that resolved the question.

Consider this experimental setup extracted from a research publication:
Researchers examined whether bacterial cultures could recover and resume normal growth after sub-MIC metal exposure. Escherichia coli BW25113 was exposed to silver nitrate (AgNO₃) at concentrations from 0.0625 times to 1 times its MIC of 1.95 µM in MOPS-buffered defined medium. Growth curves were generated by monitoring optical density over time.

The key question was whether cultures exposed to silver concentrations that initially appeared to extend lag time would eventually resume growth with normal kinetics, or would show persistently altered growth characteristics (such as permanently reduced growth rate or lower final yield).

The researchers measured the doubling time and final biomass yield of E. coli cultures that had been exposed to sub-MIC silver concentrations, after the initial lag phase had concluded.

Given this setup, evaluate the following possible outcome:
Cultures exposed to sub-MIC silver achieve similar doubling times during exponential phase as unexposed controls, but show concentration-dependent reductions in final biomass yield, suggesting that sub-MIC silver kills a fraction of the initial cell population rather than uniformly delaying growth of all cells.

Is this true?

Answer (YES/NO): NO